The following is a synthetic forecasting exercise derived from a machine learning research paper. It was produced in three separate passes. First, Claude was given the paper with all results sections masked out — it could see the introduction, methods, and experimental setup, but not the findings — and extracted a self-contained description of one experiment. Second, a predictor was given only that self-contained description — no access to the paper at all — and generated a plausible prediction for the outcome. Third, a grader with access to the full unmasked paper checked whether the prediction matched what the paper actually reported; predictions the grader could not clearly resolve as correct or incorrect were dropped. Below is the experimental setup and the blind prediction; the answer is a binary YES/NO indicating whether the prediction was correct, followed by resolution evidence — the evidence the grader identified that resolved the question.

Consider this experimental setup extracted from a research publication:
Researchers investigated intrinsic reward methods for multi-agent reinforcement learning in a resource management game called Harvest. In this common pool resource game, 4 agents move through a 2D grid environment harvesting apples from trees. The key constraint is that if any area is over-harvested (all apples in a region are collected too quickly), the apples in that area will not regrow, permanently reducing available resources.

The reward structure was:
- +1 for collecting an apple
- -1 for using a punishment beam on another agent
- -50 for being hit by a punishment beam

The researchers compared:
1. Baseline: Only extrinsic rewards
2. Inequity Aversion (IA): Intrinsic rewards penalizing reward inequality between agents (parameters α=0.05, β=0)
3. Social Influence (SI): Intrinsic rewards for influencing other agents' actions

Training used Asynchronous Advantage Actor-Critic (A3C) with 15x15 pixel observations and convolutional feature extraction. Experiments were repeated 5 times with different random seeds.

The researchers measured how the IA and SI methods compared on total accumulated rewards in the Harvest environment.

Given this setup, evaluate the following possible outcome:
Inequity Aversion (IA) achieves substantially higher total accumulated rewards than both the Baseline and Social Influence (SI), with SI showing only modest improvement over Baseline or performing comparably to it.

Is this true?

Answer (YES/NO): NO